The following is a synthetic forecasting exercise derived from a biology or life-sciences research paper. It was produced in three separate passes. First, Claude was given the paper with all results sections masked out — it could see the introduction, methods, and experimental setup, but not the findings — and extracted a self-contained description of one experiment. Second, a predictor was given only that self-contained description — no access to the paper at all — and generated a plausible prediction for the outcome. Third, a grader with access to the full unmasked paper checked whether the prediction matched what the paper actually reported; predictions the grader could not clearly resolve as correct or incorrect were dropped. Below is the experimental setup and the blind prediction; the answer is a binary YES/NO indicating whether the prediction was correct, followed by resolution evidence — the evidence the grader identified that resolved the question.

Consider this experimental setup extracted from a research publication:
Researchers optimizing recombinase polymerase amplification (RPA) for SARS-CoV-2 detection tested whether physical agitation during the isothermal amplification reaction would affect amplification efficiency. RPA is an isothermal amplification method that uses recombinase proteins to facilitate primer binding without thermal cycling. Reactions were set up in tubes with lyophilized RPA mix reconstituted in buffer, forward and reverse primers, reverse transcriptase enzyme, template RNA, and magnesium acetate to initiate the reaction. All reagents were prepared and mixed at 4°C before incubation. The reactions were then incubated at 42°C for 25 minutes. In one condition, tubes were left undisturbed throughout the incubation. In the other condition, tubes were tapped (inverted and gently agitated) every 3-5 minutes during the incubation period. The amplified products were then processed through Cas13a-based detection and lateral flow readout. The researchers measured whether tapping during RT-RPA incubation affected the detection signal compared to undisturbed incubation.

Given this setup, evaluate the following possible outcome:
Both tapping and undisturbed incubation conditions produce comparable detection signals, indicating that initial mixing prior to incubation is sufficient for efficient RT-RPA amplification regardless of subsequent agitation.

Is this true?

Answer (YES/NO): NO